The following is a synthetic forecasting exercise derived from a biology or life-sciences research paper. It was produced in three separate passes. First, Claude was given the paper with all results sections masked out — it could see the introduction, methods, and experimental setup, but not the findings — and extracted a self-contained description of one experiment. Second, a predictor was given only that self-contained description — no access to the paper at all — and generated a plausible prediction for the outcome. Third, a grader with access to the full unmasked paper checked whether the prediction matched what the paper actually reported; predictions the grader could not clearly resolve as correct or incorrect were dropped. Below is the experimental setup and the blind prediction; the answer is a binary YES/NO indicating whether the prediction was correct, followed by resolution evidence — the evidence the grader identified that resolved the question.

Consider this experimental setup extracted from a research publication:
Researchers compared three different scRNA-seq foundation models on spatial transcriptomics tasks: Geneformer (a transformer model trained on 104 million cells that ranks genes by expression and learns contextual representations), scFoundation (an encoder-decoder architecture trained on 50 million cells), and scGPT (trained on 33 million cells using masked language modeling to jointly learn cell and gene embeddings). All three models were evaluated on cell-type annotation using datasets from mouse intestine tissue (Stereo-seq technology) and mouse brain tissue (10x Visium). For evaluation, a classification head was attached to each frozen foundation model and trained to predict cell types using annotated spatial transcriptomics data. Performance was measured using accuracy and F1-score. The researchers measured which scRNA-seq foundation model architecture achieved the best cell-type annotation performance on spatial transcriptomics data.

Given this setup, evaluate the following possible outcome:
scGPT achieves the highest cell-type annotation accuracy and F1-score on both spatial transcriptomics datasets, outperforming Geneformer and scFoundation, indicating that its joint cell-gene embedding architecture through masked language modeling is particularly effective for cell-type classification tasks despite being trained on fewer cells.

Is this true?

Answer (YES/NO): NO